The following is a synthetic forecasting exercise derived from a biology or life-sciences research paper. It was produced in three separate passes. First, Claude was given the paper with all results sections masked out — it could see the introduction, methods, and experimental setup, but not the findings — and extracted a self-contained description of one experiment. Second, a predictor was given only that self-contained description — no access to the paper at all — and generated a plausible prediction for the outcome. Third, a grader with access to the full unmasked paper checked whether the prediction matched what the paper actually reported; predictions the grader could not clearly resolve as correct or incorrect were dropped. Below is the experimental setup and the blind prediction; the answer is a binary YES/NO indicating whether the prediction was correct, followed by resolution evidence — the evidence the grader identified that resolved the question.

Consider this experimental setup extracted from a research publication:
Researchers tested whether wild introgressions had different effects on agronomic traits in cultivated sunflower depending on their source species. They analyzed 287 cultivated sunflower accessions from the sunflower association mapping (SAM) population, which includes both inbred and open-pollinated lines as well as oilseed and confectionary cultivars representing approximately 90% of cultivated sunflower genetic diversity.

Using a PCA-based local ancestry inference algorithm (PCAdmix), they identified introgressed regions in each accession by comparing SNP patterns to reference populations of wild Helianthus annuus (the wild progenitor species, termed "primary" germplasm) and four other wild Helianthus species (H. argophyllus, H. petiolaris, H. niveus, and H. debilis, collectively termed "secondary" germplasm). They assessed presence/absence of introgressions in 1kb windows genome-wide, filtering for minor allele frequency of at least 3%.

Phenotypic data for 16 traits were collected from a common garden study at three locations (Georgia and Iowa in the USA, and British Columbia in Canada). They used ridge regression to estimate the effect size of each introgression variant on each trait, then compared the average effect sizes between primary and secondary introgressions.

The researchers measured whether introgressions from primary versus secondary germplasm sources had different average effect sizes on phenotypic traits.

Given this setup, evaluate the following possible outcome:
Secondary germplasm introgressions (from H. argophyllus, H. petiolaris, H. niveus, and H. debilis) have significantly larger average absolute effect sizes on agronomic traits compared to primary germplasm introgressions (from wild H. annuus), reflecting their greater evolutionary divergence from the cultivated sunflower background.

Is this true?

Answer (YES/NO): YES